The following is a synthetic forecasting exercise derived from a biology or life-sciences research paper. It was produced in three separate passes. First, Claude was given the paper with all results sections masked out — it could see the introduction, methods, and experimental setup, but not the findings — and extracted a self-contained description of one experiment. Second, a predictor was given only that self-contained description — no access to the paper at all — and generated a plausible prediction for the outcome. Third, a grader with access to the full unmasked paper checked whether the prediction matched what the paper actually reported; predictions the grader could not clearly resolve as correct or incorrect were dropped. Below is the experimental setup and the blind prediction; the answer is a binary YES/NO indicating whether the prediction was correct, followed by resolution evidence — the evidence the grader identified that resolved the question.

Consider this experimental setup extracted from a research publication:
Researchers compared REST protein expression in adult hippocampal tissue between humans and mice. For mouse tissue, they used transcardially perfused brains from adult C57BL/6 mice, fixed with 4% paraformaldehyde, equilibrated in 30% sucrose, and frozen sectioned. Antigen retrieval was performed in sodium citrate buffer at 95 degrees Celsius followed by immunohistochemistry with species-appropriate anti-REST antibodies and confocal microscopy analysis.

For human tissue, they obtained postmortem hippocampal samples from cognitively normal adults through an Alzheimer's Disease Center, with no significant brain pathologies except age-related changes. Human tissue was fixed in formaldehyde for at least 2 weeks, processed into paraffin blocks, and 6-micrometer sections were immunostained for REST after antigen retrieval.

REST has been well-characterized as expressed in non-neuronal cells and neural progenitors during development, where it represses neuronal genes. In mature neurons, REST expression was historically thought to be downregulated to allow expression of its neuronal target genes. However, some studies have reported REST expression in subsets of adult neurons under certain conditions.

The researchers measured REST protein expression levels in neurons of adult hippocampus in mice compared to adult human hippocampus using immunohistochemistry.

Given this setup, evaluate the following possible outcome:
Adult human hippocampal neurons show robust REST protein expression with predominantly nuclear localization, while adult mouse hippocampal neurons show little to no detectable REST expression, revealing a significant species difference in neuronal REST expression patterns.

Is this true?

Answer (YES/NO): YES